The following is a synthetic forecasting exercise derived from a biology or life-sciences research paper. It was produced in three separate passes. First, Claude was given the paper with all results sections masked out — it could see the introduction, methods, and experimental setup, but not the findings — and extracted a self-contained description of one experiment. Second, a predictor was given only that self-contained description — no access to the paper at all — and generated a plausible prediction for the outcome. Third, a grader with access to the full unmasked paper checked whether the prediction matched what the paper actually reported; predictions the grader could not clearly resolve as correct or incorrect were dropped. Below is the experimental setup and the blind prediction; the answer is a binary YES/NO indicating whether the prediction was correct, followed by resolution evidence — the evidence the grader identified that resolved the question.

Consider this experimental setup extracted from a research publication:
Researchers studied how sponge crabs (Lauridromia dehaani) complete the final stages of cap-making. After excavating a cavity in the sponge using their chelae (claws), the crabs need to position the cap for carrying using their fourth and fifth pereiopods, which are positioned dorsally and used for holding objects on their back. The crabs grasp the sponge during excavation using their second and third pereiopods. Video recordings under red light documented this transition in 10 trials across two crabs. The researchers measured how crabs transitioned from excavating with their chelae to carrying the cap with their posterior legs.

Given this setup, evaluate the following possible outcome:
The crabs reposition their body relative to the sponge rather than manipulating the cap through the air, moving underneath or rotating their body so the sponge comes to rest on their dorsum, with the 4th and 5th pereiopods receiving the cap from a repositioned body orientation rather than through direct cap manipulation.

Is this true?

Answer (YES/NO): NO